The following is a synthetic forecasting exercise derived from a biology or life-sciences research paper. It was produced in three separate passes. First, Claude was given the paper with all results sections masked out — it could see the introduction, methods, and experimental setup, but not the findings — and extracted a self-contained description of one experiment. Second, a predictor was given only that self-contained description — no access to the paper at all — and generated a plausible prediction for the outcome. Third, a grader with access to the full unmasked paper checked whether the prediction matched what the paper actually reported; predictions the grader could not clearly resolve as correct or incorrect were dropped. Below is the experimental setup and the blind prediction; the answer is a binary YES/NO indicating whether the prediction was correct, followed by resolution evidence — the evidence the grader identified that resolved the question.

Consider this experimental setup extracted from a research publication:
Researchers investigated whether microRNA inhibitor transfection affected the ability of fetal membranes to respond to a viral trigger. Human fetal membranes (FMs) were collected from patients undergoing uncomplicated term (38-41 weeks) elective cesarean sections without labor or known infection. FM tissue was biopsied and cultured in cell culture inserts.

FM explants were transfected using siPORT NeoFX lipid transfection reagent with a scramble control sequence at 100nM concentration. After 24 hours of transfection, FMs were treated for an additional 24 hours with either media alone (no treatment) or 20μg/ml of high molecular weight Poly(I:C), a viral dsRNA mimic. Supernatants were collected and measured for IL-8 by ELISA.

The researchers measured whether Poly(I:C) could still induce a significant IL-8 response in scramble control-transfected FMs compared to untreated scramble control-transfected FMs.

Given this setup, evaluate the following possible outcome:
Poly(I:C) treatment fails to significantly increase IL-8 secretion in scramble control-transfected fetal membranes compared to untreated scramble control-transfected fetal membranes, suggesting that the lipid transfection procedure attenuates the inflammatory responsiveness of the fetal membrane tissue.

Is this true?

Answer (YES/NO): YES